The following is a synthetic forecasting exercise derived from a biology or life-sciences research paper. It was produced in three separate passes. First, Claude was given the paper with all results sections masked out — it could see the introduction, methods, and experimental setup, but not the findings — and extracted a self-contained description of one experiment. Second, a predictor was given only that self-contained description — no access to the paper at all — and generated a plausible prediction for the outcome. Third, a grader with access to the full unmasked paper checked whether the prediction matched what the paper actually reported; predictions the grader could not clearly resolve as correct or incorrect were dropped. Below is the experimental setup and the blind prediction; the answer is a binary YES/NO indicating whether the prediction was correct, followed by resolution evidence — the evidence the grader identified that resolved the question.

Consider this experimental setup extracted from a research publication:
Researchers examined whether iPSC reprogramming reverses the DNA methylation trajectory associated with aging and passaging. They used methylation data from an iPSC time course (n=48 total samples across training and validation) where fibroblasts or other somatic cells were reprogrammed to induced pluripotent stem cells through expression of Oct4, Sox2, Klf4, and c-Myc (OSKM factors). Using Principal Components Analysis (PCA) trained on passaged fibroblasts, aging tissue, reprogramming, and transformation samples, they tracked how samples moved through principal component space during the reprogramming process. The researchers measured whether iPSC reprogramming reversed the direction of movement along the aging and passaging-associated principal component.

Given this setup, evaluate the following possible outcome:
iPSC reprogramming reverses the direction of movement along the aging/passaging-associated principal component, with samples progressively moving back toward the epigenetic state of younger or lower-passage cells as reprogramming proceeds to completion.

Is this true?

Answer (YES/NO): YES